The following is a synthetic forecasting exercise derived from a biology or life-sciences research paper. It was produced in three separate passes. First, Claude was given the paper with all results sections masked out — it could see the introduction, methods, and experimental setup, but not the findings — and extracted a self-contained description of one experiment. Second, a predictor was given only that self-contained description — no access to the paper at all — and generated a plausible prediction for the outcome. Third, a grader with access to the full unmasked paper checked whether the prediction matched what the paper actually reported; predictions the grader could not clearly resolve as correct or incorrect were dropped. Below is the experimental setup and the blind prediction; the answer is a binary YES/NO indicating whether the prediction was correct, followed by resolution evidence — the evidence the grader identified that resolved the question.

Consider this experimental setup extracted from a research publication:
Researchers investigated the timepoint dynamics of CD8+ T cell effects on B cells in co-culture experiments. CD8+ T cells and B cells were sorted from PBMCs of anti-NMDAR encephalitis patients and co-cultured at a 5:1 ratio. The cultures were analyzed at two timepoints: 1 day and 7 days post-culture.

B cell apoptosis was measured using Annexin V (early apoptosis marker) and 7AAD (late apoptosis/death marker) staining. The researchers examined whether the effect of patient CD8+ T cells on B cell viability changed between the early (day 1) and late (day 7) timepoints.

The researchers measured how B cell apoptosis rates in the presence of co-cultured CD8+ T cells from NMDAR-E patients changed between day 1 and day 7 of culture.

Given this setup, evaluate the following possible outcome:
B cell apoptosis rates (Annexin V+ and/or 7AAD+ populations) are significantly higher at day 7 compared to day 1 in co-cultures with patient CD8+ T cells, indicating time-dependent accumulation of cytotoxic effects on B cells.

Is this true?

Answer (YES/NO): YES